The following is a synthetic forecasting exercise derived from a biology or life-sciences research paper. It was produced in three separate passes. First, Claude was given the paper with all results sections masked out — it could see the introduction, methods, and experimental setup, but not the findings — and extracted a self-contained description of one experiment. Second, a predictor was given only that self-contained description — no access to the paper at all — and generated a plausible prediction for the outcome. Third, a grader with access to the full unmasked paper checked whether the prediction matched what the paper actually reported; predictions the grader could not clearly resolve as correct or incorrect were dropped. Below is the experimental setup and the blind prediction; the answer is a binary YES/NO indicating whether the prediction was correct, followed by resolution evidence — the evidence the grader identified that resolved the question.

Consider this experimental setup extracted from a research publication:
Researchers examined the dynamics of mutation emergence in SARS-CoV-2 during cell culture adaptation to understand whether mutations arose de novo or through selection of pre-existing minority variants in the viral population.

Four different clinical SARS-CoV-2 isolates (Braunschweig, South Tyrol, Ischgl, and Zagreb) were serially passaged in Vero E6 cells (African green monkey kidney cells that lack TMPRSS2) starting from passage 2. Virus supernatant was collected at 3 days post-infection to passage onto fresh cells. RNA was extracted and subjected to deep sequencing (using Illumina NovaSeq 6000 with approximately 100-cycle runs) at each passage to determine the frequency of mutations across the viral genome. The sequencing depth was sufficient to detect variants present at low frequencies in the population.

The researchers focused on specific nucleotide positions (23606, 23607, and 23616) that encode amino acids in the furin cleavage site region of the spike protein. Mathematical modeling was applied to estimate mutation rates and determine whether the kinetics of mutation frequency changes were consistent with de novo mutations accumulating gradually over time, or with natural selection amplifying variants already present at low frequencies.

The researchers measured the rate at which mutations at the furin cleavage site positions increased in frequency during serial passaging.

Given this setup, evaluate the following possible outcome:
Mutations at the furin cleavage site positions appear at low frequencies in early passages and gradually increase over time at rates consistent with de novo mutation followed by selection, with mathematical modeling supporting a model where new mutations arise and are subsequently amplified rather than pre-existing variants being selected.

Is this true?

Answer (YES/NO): NO